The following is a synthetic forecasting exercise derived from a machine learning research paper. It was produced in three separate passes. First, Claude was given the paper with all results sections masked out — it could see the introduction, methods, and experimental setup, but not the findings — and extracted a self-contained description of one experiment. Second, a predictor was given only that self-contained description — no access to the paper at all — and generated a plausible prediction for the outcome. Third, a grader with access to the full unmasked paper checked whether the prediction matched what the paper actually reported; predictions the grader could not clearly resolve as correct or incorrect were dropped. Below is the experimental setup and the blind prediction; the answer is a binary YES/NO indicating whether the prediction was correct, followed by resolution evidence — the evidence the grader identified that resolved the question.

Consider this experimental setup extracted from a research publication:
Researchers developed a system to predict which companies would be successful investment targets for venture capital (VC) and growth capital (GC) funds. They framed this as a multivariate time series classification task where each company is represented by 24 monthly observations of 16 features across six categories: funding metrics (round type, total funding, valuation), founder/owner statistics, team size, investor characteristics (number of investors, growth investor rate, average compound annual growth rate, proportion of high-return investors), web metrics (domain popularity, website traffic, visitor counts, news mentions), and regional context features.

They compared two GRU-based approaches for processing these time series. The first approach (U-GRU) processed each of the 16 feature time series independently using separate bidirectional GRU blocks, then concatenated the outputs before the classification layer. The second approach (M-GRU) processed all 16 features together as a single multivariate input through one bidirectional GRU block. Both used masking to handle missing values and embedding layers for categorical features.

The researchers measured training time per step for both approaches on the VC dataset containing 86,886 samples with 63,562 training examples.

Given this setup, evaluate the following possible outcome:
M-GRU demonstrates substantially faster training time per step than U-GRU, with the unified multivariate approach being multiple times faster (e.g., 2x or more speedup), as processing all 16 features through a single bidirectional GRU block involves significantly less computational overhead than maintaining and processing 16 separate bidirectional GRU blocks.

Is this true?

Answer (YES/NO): YES